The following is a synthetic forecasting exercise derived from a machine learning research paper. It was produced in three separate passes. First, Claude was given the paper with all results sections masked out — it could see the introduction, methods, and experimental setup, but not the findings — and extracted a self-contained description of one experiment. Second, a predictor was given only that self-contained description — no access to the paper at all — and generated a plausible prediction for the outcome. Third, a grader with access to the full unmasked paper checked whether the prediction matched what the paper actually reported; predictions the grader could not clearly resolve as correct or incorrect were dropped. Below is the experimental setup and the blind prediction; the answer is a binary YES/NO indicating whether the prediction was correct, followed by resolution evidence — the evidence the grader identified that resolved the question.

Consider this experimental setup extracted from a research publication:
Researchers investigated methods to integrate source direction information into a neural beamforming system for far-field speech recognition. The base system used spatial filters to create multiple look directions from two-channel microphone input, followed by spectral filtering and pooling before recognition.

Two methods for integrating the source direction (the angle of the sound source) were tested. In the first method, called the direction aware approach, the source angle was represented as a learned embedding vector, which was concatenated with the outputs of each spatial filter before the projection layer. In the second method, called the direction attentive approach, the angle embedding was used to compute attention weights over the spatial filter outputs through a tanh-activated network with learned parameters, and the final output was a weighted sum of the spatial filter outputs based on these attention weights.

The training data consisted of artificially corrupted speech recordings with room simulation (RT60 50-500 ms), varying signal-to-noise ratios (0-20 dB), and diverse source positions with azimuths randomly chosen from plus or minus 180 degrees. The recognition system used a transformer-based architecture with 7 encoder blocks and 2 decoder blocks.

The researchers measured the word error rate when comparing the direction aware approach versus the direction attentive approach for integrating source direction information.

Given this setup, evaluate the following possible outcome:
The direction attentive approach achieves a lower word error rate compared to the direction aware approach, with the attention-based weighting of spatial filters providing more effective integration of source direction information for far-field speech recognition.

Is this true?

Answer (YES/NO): NO